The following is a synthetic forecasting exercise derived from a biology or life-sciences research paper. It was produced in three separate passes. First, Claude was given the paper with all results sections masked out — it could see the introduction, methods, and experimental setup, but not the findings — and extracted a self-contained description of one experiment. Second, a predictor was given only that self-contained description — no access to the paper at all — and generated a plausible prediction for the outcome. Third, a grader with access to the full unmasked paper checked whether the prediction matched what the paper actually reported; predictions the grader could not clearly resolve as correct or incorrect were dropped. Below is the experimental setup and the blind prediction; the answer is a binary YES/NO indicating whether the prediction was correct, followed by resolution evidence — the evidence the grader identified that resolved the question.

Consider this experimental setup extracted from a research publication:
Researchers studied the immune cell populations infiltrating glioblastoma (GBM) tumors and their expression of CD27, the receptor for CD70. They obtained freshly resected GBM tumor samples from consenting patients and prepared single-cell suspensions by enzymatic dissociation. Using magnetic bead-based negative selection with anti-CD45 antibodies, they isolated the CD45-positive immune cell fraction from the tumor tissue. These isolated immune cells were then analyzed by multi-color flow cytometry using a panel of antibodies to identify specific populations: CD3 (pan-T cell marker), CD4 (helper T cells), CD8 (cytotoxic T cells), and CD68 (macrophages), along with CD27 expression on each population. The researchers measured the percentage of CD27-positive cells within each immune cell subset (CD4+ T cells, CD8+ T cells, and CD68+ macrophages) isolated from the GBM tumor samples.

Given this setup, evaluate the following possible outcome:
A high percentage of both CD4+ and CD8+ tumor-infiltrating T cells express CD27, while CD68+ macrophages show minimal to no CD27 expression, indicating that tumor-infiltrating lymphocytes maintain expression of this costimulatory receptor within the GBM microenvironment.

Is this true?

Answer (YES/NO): NO